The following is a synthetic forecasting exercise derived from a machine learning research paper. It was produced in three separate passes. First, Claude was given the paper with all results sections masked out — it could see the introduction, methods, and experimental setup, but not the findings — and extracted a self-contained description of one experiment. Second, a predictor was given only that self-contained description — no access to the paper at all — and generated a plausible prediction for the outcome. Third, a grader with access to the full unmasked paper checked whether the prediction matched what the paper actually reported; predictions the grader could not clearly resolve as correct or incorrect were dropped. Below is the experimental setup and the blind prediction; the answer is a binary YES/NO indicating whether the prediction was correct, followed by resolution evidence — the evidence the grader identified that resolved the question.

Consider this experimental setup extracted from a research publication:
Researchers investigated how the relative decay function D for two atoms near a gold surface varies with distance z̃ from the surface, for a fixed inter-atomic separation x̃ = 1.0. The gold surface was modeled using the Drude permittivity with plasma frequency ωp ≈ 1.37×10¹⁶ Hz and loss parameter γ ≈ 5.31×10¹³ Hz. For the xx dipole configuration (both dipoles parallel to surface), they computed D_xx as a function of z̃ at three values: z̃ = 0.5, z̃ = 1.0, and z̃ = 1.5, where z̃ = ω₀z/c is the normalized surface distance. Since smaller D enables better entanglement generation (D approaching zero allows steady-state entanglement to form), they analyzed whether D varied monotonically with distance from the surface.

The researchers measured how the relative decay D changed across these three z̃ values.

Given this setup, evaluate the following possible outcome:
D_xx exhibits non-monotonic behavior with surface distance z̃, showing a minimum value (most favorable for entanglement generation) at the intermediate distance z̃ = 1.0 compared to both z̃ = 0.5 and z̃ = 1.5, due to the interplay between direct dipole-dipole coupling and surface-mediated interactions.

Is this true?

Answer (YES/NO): NO